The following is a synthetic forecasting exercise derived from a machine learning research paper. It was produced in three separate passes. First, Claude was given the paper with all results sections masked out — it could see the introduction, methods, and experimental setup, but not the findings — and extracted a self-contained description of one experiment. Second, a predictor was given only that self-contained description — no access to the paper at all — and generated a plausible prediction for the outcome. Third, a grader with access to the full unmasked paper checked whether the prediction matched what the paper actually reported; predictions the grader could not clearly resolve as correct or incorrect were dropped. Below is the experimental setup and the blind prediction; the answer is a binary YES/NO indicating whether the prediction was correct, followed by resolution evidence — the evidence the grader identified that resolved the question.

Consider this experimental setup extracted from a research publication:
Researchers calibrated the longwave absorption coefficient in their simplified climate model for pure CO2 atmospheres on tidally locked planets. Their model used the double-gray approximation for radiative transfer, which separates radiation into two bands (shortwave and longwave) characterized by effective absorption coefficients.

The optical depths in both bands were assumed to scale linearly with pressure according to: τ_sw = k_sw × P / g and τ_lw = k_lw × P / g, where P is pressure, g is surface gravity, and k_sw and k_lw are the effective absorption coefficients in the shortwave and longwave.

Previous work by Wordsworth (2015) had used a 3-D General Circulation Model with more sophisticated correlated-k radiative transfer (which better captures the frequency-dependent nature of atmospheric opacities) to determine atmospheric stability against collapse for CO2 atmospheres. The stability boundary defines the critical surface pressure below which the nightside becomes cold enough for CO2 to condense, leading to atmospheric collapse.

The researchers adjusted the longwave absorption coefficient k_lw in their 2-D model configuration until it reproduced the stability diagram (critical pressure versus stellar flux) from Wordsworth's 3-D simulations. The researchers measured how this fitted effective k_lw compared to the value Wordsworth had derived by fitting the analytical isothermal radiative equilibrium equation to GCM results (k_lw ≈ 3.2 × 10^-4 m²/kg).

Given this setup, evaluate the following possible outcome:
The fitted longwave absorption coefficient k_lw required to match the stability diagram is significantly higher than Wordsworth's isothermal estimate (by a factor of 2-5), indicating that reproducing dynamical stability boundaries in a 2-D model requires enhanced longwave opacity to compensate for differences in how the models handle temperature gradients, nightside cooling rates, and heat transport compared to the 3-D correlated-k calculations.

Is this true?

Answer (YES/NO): NO